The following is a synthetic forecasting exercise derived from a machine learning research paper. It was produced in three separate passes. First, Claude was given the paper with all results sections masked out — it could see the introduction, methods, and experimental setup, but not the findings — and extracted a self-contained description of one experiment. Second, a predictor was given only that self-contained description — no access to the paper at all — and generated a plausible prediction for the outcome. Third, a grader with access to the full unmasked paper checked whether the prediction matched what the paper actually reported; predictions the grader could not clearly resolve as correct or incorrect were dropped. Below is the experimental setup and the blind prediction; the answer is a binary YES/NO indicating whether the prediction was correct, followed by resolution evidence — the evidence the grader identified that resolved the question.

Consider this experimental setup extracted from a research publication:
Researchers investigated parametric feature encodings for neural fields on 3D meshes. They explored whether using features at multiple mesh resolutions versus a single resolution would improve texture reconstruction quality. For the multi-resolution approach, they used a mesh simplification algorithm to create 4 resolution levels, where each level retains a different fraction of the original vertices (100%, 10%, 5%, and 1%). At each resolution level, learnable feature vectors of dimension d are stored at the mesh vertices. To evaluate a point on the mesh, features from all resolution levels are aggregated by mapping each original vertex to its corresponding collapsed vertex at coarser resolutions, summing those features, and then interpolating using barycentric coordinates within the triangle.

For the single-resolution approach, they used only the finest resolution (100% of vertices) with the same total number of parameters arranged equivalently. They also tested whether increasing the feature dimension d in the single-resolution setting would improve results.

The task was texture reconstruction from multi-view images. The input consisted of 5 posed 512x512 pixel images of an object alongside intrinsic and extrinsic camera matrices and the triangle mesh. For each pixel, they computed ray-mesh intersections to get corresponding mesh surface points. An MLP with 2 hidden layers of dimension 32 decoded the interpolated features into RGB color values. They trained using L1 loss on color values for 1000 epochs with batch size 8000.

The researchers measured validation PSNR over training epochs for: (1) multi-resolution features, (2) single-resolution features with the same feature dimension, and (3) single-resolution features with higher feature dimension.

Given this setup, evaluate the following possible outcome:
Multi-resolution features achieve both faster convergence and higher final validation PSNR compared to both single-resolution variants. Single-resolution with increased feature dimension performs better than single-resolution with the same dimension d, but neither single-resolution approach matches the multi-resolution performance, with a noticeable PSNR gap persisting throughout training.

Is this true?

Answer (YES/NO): NO